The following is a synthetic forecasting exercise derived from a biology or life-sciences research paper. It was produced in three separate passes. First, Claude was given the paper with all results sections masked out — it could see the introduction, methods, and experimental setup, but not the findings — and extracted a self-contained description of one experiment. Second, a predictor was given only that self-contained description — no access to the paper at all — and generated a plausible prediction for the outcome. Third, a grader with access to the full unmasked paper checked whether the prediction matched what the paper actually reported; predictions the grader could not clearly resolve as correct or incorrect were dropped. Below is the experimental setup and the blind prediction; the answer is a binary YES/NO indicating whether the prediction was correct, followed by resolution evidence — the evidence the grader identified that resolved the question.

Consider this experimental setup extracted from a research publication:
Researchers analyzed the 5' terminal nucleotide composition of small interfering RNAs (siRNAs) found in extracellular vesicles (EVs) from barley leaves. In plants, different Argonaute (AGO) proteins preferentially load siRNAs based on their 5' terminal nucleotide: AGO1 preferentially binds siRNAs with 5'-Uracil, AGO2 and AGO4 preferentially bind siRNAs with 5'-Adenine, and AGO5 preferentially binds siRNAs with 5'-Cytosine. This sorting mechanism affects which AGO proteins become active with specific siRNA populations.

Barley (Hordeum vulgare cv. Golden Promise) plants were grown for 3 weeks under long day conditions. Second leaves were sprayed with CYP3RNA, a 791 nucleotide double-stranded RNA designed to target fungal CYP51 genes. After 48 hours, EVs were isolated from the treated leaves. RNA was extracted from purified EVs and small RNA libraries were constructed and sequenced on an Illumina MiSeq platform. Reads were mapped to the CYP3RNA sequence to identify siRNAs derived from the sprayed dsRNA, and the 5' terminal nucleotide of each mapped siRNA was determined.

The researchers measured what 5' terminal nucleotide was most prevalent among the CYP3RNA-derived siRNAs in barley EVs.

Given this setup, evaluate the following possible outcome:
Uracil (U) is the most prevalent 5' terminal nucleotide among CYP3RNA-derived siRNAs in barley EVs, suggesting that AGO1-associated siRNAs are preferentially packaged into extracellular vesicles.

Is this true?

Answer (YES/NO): NO